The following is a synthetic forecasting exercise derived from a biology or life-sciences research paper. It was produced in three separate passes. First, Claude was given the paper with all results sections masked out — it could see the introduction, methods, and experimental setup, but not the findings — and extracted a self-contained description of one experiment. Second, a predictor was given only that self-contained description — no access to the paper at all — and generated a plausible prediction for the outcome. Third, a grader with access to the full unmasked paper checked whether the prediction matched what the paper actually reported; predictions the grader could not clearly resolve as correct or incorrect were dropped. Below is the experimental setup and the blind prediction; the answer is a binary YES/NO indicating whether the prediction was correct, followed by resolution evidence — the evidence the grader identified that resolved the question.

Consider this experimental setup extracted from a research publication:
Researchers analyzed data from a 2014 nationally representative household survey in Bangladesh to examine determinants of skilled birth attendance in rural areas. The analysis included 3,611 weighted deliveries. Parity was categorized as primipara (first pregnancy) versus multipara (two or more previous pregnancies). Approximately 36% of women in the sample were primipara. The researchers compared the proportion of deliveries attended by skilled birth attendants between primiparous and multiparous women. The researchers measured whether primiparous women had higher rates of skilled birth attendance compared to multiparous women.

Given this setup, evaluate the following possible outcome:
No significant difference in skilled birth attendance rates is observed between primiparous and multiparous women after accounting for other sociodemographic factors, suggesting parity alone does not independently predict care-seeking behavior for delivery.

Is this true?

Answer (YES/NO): NO